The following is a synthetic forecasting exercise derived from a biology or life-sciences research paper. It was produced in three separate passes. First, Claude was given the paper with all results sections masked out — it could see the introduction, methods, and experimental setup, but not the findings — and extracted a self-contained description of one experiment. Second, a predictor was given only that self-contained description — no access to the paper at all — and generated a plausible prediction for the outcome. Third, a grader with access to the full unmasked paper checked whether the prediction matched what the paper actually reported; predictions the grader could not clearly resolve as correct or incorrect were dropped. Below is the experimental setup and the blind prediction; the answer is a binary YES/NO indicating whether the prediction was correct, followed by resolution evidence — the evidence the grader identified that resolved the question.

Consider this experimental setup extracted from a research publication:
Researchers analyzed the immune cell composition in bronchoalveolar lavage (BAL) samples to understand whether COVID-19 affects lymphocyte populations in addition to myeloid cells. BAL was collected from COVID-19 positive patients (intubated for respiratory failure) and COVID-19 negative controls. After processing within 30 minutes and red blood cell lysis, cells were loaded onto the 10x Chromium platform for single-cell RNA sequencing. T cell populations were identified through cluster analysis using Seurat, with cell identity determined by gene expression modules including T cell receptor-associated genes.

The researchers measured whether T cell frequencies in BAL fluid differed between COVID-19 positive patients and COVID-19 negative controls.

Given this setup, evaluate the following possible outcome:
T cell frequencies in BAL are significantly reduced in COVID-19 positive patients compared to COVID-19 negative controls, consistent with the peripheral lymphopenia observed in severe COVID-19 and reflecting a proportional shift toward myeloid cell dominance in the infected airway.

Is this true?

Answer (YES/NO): NO